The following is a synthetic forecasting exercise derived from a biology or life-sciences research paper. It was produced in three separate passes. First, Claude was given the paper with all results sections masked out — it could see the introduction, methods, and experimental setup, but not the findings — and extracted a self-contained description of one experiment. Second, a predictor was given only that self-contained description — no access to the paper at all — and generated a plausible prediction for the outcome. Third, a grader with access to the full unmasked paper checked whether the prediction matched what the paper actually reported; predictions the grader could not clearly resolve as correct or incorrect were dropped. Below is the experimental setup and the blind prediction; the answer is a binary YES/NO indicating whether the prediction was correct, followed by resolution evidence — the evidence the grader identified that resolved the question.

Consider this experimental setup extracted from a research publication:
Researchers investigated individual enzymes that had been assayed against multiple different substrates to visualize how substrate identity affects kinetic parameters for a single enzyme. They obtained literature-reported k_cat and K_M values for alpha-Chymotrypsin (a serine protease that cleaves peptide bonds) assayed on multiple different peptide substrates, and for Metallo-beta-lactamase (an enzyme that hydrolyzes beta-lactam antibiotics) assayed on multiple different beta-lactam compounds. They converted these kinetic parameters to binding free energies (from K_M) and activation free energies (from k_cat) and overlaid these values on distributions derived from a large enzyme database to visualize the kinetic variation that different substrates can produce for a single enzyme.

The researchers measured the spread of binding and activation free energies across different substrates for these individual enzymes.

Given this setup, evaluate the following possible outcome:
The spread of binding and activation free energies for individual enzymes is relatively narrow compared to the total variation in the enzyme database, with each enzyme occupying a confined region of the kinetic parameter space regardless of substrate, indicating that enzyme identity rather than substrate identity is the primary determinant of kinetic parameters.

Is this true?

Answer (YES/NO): NO